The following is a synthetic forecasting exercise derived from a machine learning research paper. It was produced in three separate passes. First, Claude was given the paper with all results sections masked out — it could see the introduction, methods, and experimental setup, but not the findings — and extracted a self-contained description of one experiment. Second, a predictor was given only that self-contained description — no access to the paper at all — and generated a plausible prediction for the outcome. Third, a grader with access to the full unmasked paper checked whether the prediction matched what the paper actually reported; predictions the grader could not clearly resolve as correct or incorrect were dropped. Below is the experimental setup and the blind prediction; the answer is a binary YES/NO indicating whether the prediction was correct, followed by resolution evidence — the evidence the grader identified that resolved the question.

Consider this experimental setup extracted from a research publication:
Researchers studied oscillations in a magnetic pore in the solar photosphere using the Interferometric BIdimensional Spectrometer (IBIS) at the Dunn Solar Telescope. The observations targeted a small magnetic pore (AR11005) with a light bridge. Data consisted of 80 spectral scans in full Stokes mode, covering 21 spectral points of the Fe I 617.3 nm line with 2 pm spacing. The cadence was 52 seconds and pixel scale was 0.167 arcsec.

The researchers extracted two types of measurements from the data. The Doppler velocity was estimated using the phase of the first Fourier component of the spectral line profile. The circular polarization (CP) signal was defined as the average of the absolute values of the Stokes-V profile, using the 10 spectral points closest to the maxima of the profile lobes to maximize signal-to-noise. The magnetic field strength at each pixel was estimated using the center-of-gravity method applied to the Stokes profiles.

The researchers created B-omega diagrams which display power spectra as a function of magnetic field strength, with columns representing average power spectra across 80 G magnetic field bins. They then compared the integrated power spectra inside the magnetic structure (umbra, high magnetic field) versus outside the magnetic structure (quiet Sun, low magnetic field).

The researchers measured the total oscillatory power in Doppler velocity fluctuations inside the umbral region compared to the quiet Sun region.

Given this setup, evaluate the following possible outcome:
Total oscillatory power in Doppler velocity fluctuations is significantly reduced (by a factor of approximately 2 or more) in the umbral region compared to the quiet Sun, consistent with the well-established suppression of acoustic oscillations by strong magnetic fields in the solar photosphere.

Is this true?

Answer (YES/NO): NO